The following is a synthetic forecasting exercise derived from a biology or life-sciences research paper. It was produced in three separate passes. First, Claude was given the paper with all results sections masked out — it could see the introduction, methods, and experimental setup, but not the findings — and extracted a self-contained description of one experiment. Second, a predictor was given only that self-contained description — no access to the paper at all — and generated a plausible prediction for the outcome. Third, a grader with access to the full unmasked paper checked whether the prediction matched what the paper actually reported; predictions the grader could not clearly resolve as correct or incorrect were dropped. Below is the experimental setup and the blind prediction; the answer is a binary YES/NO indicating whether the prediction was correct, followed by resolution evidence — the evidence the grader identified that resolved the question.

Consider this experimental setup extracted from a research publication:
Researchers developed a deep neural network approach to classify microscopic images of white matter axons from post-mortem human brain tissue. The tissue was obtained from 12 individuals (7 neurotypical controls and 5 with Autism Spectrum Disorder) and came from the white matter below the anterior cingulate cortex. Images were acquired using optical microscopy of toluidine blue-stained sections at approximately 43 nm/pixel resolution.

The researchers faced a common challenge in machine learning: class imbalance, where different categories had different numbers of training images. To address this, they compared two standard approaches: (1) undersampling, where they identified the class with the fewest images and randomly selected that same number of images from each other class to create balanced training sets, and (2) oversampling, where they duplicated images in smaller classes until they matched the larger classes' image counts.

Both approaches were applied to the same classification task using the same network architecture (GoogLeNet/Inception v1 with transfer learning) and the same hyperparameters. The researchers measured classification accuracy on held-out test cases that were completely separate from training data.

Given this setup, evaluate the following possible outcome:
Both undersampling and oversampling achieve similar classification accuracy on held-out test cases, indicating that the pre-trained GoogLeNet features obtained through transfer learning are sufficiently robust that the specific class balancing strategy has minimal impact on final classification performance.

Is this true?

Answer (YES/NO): NO